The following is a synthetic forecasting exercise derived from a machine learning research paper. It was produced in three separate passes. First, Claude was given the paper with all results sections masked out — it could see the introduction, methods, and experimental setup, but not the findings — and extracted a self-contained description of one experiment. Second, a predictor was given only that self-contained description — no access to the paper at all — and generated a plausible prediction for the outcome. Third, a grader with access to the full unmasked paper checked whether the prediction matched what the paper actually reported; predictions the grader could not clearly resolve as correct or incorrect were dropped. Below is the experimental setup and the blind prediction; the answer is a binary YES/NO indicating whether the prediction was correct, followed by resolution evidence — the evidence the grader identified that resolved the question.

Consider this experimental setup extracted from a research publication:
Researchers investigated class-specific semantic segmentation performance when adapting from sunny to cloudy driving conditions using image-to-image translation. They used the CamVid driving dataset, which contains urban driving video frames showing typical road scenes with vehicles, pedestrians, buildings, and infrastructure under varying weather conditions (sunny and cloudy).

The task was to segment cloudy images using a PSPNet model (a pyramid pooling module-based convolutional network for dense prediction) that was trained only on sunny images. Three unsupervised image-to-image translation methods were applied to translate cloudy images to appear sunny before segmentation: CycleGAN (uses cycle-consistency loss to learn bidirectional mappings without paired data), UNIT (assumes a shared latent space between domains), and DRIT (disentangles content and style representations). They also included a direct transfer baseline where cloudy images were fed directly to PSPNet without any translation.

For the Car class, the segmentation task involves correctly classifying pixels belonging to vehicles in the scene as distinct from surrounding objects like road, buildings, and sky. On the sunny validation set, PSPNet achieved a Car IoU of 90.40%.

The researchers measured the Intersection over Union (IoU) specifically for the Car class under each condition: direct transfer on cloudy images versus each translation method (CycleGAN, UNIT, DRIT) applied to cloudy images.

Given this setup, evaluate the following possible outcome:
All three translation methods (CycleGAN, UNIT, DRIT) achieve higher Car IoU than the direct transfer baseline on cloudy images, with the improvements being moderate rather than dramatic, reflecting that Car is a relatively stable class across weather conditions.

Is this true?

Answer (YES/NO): NO